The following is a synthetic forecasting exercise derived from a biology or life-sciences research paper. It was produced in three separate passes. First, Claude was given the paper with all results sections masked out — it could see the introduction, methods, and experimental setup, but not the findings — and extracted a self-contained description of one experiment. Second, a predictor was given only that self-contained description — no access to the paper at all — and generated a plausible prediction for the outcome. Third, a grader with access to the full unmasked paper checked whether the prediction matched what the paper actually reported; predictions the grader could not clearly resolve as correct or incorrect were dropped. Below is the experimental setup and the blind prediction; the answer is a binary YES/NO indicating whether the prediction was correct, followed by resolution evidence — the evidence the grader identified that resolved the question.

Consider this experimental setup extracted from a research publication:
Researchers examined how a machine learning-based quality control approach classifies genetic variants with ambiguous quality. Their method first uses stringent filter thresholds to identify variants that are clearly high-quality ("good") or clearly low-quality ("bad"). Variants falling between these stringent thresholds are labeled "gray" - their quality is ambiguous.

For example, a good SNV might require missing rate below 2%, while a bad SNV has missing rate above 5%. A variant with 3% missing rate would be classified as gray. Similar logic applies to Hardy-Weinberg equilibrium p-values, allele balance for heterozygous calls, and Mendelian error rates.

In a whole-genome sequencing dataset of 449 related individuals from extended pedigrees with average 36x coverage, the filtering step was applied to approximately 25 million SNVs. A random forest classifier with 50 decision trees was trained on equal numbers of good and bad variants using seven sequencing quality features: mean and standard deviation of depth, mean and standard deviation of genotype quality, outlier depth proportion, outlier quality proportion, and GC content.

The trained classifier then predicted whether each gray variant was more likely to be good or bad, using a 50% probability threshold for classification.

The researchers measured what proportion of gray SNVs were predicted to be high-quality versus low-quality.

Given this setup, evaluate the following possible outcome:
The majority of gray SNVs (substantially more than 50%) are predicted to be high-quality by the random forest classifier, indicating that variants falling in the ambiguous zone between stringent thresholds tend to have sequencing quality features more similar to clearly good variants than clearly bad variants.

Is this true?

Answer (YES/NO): NO